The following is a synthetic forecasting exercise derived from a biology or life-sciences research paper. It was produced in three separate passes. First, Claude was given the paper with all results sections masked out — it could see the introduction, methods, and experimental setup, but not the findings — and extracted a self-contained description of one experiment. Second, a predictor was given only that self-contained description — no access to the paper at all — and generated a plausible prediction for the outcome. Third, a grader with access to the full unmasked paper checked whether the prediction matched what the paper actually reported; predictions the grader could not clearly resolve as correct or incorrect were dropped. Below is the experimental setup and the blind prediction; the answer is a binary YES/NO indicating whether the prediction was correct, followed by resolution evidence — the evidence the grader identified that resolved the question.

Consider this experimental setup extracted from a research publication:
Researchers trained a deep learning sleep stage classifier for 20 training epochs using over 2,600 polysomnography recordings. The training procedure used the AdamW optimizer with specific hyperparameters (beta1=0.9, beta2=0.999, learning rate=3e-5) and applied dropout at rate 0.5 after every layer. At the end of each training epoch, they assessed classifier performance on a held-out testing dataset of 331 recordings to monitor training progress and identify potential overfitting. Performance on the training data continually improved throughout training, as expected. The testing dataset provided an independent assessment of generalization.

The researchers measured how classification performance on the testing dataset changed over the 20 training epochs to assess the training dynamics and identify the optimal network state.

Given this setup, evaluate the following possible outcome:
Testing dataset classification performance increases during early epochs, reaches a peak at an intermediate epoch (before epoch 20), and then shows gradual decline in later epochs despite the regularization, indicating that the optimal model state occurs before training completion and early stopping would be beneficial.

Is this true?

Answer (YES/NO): NO